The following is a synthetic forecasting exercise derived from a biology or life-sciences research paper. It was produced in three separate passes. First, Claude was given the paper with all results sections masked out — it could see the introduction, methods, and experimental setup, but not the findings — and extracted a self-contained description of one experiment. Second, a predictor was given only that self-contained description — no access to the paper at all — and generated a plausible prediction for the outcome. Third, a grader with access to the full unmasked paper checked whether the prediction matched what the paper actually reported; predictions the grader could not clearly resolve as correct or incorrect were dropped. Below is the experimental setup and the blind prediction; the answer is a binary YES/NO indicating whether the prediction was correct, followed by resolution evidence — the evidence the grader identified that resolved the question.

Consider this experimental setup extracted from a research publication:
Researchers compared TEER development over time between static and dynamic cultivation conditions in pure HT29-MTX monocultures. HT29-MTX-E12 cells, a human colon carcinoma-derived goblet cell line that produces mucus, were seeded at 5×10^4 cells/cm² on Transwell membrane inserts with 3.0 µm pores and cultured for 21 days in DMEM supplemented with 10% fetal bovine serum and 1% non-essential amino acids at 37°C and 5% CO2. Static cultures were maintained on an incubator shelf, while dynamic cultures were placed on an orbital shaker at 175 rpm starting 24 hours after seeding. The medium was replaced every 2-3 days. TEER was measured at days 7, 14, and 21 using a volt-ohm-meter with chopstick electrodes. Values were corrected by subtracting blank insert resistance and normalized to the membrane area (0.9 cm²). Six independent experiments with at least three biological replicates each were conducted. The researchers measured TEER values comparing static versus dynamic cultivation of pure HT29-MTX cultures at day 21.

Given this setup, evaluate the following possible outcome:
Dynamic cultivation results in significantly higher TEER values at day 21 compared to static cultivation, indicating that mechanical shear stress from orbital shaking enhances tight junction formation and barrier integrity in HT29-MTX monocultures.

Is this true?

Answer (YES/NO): NO